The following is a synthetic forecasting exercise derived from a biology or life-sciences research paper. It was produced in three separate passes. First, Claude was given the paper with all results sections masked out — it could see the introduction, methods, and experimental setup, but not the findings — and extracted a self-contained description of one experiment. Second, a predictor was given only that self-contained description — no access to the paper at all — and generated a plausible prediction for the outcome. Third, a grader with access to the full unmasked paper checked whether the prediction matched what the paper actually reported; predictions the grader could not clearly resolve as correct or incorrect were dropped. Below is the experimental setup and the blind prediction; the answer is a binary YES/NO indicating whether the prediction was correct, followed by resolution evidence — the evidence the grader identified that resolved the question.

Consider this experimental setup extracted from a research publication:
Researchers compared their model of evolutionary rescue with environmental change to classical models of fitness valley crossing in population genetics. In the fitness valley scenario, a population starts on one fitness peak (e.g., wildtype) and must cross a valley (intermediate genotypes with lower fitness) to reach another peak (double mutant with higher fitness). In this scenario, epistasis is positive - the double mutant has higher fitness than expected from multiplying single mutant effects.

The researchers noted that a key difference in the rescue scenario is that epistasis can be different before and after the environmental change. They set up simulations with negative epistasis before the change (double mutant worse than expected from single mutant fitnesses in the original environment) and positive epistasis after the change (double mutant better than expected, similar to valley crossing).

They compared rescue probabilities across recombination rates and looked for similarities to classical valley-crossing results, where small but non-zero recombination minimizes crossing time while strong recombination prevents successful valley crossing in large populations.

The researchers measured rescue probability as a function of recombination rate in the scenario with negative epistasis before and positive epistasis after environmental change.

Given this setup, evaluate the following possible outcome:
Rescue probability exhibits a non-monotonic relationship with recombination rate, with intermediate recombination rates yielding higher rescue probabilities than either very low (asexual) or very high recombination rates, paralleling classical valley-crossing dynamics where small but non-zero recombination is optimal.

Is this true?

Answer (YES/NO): YES